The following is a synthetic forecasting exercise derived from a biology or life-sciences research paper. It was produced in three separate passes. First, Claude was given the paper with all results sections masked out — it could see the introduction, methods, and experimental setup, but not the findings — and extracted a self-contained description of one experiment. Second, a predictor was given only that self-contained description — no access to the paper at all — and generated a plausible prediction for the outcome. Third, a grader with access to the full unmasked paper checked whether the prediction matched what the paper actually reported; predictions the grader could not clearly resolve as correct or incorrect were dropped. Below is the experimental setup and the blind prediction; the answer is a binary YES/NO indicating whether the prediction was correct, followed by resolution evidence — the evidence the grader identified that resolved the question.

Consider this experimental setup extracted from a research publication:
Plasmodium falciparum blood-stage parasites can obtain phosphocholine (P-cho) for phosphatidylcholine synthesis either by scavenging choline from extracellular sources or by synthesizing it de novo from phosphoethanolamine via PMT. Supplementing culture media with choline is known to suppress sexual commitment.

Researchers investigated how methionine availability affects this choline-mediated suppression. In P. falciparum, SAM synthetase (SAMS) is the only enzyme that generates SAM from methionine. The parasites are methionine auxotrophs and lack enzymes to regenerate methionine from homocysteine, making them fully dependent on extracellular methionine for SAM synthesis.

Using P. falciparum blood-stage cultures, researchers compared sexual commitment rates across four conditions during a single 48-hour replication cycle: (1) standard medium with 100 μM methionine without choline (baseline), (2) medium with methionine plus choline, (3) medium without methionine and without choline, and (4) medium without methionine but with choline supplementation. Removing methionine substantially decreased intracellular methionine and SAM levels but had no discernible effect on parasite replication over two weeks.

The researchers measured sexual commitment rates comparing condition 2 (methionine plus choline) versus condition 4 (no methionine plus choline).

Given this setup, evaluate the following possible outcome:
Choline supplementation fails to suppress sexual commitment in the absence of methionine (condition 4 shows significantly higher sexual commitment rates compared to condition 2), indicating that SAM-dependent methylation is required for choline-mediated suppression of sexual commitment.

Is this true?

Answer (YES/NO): YES